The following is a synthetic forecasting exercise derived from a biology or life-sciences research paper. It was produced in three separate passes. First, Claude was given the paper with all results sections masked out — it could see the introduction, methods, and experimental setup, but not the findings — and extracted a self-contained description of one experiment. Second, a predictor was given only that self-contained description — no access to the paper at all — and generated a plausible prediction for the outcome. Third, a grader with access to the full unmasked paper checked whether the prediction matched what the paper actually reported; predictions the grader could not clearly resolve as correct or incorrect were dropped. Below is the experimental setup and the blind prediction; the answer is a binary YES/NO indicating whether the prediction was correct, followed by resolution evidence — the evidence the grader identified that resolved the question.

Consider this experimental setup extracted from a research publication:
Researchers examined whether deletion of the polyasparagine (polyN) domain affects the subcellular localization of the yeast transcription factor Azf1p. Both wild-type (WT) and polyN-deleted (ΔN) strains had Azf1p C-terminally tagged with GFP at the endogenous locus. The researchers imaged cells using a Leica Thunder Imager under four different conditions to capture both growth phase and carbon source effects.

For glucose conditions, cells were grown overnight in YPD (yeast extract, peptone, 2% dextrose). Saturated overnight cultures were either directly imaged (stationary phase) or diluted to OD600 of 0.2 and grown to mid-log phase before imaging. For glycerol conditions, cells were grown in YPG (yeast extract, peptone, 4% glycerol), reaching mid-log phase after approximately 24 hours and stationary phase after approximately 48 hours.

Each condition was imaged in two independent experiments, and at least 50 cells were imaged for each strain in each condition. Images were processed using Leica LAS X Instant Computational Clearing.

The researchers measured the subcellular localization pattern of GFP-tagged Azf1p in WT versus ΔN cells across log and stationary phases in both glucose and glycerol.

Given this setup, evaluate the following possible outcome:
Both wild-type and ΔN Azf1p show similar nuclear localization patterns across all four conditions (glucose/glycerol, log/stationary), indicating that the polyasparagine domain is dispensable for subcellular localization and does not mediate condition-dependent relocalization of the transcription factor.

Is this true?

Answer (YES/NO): NO